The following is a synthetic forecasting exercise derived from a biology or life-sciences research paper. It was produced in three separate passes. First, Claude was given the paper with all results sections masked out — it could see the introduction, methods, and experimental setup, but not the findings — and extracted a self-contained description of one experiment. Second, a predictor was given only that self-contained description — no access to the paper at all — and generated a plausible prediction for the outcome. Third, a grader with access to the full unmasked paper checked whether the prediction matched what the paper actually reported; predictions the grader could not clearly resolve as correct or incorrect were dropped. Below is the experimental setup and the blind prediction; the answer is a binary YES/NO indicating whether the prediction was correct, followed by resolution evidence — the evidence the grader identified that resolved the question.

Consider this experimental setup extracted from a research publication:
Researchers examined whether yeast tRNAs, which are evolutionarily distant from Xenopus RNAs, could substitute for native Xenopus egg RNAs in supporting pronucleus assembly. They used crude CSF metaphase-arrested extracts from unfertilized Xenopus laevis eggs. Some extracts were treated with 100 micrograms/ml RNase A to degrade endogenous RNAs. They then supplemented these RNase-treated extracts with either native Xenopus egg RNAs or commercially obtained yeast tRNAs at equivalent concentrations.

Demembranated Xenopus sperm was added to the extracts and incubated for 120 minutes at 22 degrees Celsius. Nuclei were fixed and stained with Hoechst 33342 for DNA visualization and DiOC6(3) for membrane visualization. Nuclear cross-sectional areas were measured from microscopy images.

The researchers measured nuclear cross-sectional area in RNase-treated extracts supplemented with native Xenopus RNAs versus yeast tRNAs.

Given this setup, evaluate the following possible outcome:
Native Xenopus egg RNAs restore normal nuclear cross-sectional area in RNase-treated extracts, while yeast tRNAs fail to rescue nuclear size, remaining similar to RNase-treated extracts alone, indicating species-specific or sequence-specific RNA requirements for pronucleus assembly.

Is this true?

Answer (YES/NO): NO